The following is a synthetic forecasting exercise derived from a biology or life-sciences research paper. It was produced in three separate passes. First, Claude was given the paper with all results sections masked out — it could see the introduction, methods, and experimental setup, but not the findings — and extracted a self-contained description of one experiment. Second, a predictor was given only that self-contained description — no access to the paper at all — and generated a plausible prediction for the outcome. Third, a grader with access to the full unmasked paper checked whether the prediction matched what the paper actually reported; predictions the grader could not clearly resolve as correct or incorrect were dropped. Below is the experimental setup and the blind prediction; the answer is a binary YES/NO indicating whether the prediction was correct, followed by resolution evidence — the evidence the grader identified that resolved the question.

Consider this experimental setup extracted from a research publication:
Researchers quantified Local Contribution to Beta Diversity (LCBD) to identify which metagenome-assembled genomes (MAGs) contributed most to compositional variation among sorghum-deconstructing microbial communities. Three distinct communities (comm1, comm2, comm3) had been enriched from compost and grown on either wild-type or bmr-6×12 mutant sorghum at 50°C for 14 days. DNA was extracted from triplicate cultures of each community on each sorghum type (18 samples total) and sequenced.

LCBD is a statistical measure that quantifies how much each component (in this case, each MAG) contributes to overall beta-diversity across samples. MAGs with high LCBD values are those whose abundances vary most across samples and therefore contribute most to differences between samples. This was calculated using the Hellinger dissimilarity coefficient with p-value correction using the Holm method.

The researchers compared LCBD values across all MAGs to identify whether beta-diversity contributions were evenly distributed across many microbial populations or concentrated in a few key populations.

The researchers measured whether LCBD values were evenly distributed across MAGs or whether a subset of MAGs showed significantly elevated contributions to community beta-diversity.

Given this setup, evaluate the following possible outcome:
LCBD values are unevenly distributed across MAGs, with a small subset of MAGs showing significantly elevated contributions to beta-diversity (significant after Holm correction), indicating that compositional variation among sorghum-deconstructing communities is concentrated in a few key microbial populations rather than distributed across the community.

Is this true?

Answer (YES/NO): NO